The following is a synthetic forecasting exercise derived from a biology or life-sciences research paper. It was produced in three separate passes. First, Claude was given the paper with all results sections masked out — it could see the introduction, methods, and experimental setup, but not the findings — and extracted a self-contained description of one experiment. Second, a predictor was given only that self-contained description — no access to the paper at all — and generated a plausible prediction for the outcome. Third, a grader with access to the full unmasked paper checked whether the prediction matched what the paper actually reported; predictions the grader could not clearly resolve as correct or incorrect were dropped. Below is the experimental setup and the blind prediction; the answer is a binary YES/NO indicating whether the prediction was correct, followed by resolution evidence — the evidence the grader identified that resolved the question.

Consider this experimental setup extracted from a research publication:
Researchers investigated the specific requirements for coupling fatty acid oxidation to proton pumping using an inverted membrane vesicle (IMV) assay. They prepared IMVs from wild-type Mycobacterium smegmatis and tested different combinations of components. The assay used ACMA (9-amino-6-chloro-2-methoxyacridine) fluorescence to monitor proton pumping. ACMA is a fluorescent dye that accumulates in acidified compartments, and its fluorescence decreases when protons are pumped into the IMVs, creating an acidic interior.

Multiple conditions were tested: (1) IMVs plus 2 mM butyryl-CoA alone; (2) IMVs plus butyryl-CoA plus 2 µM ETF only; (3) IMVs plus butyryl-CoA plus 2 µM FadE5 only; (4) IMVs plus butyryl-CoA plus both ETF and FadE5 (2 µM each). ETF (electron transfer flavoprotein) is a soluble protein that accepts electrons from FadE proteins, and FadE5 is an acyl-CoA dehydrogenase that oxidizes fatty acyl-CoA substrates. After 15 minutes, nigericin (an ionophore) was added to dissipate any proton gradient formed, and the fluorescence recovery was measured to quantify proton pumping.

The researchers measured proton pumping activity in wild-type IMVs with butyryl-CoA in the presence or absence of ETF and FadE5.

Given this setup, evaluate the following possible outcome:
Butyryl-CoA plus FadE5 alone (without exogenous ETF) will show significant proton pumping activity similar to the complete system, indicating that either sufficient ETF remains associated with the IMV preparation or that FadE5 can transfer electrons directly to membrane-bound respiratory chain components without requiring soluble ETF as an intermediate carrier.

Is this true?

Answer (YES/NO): NO